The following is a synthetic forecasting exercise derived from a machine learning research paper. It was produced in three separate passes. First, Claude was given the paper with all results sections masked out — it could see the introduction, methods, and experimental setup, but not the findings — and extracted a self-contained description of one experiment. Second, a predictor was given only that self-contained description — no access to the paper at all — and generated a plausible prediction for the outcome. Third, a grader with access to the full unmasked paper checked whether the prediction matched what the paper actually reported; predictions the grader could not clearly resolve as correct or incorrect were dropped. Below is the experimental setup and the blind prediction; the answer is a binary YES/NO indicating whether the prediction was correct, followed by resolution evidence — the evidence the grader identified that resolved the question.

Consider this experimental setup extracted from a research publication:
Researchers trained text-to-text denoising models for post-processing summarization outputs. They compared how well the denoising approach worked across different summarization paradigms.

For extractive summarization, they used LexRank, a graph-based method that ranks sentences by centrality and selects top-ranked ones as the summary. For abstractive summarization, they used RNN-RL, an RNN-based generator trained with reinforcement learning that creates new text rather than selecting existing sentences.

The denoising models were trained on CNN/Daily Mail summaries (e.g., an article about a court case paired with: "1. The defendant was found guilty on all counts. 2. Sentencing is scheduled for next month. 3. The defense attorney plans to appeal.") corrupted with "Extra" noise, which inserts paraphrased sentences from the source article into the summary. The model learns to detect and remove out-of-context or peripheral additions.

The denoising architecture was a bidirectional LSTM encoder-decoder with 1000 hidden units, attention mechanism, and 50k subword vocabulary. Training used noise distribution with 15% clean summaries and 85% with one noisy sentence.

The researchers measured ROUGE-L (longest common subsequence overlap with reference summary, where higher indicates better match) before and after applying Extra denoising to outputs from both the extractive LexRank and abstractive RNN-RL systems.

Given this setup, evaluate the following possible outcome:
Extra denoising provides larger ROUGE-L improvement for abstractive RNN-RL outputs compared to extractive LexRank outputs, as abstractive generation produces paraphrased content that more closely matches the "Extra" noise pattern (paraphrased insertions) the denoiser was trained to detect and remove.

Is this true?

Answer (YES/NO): NO